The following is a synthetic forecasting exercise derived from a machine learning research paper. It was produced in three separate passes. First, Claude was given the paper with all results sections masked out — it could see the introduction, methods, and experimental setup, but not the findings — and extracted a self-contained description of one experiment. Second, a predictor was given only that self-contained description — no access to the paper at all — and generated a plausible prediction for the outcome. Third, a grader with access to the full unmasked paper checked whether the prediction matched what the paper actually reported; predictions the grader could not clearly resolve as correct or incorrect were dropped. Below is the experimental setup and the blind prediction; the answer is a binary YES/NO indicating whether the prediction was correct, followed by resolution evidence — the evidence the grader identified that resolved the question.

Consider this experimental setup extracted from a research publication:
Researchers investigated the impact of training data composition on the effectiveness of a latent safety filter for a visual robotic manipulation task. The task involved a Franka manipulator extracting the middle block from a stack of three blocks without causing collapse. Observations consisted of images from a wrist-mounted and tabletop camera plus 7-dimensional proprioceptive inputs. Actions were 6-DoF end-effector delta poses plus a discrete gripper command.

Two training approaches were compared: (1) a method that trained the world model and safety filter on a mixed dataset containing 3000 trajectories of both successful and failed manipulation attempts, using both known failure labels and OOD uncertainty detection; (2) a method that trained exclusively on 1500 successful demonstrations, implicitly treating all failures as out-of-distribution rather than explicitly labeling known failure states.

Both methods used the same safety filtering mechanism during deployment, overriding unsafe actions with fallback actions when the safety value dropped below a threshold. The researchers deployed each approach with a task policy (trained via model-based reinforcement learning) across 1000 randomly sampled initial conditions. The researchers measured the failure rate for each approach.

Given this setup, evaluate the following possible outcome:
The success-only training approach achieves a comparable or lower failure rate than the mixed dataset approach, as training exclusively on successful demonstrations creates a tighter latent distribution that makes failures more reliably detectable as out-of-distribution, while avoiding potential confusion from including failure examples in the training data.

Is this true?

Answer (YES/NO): NO